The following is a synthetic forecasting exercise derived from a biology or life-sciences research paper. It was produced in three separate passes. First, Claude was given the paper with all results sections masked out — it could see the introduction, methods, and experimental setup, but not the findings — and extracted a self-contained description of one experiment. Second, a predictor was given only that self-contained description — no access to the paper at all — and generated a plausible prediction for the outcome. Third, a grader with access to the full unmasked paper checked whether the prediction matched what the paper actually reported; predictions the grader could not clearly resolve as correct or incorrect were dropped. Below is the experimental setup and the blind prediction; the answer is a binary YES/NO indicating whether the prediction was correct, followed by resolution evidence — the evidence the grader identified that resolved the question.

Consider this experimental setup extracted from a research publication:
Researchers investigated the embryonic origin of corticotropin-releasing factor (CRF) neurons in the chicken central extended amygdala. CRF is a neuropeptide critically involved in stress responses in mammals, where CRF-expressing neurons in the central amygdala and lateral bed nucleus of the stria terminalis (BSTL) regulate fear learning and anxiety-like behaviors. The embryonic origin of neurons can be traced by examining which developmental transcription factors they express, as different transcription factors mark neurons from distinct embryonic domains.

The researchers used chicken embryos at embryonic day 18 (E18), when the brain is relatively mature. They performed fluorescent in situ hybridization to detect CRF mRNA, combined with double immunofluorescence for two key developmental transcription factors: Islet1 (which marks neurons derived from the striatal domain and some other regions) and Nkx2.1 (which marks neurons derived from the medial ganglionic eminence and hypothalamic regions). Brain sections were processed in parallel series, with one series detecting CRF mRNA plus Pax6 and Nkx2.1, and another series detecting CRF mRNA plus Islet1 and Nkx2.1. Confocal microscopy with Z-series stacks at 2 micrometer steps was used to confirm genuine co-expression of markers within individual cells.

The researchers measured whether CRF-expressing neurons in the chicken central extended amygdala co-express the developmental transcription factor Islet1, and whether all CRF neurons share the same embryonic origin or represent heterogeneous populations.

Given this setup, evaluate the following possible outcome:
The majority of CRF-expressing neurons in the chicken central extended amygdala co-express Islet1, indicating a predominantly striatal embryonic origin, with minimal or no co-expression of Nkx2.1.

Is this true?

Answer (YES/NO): NO